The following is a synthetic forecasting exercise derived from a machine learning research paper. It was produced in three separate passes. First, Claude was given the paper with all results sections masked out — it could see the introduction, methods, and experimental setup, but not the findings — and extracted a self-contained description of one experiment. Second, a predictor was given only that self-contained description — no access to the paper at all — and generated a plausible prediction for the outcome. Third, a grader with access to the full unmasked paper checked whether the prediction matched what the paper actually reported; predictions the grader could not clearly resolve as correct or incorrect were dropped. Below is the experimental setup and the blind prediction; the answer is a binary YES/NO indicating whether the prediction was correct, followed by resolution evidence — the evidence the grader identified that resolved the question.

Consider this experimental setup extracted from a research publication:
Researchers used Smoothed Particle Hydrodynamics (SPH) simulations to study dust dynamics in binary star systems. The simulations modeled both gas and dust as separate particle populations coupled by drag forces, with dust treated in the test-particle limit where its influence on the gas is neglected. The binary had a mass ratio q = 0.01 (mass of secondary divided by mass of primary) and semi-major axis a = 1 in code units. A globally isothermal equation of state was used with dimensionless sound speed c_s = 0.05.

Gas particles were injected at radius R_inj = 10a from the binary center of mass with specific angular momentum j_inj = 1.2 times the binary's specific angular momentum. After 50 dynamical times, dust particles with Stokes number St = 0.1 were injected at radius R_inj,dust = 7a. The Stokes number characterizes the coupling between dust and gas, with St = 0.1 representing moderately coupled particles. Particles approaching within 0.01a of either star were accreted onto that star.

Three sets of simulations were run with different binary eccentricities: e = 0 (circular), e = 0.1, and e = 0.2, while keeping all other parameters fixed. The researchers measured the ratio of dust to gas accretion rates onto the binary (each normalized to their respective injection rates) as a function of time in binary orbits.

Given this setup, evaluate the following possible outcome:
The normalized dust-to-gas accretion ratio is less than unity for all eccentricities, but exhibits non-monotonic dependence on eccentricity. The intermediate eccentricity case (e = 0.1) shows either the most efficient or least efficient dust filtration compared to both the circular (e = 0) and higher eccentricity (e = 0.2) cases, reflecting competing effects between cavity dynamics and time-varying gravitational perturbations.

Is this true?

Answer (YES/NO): NO